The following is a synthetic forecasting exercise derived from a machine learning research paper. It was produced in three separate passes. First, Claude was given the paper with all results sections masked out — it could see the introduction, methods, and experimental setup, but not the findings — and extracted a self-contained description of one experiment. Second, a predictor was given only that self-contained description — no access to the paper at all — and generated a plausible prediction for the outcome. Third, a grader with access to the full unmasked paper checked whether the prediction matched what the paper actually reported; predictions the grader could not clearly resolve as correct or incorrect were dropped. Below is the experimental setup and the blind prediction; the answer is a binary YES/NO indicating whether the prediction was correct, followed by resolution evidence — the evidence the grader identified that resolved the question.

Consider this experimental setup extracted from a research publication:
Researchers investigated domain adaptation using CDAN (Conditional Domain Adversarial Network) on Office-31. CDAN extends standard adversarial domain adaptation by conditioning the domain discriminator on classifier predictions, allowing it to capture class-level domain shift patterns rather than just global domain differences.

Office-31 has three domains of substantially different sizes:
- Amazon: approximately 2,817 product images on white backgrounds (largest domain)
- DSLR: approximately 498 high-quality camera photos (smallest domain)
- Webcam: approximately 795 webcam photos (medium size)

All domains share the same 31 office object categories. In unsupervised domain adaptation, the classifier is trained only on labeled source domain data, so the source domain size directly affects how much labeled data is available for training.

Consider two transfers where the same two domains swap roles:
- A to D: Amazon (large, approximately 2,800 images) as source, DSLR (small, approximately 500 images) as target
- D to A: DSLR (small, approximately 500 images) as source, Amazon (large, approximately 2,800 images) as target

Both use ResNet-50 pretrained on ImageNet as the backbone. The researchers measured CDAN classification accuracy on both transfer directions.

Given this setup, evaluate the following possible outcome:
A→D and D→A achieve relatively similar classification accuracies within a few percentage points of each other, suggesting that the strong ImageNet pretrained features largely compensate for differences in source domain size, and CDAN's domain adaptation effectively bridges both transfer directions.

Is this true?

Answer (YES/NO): NO